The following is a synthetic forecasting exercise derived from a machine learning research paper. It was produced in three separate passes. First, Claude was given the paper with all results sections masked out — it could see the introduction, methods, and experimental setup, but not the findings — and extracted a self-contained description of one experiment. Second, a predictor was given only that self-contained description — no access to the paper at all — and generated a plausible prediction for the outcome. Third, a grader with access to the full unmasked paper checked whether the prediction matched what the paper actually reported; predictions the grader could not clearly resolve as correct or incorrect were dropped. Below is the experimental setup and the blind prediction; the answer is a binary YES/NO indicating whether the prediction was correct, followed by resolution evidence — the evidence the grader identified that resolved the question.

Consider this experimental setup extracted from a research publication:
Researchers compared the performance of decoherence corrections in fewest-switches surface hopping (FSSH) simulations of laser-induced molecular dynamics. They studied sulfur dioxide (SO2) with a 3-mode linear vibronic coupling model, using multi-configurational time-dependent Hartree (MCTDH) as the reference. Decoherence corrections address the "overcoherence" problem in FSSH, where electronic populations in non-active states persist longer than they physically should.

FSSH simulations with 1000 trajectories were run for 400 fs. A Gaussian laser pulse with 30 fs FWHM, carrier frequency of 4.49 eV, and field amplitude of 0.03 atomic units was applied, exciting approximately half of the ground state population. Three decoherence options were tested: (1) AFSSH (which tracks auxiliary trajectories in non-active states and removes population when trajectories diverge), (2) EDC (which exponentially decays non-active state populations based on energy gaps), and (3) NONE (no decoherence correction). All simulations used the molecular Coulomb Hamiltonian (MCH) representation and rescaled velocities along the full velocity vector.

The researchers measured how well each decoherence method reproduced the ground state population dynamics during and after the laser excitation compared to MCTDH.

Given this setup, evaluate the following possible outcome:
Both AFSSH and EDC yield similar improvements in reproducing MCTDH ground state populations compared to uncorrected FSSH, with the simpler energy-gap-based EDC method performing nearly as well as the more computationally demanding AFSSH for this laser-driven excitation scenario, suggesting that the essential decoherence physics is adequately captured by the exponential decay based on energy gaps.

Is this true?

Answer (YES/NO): NO